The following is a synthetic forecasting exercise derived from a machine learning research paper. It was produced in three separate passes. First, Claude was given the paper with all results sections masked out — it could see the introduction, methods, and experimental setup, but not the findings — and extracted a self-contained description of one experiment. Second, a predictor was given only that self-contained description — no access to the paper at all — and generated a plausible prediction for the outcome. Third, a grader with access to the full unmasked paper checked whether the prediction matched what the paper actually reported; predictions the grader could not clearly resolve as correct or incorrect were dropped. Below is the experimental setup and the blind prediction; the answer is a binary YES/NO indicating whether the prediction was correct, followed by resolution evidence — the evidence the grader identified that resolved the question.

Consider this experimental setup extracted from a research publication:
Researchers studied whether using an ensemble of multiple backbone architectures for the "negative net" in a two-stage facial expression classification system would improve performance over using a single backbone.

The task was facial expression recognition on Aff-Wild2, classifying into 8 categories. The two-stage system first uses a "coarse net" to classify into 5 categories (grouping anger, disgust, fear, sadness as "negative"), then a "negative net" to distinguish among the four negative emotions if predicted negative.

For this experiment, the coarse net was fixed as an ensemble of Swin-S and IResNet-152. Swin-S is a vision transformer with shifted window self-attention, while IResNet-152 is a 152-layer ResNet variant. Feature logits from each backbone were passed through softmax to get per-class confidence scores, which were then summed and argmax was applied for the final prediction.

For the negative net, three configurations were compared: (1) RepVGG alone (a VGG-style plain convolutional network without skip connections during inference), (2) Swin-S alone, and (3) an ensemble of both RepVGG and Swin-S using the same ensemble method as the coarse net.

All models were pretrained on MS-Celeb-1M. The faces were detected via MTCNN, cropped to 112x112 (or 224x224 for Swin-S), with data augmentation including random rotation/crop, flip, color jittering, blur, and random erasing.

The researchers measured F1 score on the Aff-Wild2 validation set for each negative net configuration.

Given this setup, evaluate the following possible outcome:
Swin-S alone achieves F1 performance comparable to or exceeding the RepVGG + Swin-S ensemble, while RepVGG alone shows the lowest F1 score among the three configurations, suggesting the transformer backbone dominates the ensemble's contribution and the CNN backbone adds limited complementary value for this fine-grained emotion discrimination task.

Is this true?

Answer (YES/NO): NO